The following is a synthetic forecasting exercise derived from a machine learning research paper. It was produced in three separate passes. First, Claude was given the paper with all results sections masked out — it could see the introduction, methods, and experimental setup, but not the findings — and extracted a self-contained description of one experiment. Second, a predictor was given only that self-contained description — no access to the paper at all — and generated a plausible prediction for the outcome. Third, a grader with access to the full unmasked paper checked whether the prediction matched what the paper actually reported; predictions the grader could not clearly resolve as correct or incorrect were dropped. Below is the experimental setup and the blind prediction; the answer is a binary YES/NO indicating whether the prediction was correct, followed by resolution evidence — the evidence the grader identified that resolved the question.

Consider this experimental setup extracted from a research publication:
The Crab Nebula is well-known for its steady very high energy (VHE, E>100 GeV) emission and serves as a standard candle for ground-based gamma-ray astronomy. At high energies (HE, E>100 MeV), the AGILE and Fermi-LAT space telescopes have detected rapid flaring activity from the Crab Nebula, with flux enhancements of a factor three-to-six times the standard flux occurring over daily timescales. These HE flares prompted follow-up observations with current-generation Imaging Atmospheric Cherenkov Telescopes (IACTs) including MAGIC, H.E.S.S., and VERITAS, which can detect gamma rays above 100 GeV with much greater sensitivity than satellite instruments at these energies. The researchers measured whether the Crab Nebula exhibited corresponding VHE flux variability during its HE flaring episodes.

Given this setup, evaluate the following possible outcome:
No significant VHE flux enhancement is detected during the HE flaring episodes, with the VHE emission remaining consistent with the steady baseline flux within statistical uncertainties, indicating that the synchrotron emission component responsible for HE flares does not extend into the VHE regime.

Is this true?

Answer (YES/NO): YES